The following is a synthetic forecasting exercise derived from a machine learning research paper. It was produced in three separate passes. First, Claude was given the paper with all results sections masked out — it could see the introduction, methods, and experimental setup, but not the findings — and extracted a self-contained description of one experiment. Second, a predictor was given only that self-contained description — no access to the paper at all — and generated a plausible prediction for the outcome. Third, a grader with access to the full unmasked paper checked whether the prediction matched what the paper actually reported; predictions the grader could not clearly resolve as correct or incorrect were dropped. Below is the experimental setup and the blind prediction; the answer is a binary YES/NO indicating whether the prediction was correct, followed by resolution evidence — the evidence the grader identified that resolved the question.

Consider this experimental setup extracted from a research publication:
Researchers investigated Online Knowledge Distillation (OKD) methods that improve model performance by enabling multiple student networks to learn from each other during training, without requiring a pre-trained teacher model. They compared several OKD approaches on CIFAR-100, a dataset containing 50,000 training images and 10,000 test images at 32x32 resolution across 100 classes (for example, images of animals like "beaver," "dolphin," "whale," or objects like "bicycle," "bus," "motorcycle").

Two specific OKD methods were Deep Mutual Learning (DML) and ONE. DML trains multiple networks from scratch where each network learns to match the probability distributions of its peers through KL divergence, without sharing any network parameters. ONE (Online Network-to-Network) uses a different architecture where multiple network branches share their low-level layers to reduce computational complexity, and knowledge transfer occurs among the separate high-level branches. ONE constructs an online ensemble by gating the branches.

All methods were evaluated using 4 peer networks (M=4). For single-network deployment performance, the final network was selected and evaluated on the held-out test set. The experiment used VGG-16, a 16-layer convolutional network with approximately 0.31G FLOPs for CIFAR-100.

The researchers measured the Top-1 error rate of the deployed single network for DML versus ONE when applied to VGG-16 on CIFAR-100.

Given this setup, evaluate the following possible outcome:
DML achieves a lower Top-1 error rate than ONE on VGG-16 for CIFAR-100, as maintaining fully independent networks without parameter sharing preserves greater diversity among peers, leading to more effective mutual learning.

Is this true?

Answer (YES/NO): YES